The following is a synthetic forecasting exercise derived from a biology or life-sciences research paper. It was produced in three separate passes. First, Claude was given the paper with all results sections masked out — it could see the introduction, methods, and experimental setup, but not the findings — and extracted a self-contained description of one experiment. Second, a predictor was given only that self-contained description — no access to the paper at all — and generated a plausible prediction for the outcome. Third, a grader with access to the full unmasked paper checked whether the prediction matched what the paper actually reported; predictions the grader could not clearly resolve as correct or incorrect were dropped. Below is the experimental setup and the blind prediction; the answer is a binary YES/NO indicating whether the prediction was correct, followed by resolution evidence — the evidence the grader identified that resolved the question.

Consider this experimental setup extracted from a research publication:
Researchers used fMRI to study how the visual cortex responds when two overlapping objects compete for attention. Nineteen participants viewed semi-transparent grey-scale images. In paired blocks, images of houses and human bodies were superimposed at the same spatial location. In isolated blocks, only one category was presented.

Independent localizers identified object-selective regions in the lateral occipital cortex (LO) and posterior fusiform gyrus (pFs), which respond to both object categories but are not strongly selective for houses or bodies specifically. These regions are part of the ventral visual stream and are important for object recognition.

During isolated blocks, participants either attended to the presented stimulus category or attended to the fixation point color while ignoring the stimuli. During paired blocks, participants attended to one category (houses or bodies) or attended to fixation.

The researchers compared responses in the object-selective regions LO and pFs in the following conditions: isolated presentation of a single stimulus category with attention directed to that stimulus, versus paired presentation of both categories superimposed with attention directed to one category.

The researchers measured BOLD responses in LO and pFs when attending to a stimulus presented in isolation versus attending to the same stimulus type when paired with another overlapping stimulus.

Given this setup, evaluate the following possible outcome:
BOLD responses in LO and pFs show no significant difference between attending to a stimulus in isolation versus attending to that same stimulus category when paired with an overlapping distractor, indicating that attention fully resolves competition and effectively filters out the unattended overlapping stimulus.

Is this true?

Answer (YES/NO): NO